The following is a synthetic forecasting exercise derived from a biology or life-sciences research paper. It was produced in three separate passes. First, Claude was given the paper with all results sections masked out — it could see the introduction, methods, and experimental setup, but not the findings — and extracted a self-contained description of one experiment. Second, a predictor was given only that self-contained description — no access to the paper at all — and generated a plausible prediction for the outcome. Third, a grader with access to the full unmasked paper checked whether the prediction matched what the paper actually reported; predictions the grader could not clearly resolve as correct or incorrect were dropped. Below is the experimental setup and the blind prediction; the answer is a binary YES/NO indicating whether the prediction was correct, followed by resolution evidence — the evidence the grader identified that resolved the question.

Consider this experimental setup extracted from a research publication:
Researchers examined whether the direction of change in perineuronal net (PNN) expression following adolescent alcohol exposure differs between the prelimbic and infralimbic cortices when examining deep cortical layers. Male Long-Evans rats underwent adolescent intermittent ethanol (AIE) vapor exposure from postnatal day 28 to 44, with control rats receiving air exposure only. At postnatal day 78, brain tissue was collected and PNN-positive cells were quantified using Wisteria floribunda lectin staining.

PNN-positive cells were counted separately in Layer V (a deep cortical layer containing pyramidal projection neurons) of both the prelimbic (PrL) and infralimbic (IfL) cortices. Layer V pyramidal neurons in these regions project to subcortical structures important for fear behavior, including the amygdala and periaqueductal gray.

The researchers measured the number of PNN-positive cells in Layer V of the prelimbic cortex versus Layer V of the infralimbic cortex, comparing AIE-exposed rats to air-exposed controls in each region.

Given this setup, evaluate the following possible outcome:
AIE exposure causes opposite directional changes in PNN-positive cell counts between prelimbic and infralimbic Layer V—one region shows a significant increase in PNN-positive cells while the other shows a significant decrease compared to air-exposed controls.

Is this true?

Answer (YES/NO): NO